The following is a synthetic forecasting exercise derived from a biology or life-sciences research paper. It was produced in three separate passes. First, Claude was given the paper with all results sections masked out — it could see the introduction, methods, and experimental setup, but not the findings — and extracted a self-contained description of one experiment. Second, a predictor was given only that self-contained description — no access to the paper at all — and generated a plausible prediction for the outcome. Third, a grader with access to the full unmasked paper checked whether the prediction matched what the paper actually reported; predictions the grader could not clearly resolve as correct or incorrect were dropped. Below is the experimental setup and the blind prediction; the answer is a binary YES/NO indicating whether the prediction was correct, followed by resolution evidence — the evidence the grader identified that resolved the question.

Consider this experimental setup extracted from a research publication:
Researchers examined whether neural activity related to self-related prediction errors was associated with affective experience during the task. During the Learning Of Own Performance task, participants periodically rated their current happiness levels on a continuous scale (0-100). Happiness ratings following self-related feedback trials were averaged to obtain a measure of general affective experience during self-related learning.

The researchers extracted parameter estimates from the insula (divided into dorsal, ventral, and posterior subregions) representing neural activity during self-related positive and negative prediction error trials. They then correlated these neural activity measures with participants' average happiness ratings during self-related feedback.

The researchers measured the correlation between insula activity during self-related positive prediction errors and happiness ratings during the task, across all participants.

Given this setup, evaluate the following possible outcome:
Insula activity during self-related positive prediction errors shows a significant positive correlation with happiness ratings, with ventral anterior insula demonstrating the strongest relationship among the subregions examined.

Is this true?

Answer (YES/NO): NO